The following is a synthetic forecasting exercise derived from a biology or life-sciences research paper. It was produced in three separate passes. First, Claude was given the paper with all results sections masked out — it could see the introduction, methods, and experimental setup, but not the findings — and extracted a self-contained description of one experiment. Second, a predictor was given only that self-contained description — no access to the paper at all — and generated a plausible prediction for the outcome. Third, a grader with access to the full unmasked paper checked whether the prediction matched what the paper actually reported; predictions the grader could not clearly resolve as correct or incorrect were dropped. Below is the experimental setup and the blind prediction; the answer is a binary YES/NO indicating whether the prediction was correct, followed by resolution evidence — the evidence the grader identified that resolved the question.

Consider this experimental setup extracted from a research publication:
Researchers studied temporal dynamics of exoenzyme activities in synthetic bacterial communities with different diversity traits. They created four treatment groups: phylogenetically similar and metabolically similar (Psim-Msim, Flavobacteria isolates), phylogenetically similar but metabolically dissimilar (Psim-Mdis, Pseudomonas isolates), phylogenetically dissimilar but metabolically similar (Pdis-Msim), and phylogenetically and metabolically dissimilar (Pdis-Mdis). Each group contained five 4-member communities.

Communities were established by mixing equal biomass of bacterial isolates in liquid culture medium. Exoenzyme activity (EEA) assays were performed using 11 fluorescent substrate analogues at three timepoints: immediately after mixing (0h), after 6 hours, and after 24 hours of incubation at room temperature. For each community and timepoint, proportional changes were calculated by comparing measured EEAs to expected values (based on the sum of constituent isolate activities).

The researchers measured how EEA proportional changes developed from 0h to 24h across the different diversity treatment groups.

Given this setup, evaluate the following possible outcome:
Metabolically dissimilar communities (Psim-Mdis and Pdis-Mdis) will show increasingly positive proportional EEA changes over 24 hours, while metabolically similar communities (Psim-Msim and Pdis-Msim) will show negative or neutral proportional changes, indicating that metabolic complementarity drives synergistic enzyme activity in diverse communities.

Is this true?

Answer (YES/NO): NO